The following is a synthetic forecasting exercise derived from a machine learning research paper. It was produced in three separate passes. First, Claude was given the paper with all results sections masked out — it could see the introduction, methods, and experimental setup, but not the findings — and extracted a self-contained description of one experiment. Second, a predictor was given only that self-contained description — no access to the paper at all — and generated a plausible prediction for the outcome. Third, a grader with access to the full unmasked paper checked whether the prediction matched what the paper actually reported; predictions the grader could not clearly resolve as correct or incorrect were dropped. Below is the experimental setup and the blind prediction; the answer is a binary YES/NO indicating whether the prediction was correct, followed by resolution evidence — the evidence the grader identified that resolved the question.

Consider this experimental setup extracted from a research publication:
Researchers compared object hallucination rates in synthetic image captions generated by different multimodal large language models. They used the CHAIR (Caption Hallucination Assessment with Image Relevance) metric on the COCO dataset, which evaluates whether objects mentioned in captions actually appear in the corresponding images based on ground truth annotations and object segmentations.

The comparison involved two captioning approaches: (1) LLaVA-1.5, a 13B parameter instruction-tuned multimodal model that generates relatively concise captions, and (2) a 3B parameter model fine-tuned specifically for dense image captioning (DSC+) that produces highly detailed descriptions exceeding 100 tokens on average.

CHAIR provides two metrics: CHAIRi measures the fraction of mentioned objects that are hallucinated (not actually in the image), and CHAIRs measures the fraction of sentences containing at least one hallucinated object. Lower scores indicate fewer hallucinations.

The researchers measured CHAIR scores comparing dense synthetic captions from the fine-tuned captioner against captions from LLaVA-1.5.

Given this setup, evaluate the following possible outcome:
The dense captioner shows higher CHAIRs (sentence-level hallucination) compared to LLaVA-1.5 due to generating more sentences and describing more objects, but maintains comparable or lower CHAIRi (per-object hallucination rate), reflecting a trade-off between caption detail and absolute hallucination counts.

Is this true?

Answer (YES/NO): NO